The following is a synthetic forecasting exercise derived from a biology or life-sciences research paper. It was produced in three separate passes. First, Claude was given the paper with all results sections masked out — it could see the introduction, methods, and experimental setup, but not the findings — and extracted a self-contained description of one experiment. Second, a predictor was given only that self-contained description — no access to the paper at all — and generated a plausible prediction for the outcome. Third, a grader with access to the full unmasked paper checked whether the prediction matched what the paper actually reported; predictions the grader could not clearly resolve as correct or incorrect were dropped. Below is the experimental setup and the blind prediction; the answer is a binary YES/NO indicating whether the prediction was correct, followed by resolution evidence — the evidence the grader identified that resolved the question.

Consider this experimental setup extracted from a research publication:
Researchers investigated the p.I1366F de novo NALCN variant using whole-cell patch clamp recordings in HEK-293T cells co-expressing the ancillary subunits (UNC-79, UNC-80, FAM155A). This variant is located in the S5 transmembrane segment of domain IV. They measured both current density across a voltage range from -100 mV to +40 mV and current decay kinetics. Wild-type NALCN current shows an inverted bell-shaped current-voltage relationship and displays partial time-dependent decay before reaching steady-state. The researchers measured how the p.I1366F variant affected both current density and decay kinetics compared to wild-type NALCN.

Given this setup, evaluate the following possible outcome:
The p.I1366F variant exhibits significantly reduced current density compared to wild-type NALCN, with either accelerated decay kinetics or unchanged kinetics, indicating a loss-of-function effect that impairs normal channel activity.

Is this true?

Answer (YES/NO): YES